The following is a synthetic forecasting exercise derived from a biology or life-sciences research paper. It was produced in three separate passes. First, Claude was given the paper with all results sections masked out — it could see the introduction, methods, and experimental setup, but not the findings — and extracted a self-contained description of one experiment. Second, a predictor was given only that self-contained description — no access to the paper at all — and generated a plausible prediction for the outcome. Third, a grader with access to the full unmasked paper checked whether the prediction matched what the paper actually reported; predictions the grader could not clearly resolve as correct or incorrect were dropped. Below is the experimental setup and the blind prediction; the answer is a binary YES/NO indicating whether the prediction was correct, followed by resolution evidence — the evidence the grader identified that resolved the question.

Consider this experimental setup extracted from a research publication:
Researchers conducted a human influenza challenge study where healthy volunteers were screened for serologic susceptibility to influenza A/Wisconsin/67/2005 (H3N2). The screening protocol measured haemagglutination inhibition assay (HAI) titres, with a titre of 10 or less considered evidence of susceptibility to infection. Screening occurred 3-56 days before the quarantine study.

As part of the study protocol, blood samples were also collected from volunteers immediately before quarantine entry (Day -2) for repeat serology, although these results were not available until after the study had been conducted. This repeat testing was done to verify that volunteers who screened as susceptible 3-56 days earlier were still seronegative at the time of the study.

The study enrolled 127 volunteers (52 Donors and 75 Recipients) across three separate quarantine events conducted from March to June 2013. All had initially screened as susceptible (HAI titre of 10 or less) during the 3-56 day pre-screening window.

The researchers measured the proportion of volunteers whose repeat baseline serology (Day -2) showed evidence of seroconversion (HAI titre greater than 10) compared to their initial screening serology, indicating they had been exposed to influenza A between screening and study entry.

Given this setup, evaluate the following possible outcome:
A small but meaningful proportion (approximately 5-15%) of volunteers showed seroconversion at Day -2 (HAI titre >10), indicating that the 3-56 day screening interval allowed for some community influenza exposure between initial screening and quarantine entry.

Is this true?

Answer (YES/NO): YES